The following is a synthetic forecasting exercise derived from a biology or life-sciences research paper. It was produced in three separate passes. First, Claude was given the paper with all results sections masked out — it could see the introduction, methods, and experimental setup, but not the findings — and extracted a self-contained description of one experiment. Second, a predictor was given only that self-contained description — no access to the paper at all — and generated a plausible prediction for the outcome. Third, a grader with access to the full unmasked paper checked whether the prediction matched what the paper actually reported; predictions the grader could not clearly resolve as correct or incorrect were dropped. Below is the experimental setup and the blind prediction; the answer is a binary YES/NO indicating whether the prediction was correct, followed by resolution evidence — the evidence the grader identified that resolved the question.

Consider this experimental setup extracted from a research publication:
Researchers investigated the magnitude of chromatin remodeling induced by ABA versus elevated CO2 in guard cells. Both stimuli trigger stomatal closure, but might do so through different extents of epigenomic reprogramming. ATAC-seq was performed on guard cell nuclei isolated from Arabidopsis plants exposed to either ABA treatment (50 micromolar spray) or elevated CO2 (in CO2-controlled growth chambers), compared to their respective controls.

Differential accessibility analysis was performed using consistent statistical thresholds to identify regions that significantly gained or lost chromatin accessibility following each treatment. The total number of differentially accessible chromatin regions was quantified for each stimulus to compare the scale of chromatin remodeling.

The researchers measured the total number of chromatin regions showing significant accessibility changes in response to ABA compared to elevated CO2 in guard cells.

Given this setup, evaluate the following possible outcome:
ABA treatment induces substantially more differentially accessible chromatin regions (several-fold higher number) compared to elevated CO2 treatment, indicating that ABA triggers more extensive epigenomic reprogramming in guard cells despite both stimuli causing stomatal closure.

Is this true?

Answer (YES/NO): YES